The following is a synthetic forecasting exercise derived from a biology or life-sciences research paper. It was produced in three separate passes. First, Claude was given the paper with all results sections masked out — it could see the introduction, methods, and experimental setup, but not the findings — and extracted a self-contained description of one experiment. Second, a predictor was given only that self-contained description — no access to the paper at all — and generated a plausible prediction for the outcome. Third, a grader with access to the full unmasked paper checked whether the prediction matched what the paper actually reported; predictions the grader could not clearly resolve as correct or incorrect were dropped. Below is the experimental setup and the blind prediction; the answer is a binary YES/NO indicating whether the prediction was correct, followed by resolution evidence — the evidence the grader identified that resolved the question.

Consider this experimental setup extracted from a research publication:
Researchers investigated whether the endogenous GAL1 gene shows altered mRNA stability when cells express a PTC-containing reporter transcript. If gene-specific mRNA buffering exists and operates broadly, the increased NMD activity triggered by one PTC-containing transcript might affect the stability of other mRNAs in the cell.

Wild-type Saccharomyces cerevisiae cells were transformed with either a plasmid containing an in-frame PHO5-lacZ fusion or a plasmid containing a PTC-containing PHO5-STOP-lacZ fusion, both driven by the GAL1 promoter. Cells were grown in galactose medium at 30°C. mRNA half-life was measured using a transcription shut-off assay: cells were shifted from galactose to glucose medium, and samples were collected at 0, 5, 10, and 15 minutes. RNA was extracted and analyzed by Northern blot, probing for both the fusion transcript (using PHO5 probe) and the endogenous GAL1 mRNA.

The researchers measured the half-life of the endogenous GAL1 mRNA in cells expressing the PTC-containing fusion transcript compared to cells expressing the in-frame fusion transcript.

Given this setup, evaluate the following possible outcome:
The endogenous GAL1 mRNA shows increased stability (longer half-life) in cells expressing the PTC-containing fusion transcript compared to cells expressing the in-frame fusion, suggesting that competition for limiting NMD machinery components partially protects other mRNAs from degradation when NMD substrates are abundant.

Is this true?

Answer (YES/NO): NO